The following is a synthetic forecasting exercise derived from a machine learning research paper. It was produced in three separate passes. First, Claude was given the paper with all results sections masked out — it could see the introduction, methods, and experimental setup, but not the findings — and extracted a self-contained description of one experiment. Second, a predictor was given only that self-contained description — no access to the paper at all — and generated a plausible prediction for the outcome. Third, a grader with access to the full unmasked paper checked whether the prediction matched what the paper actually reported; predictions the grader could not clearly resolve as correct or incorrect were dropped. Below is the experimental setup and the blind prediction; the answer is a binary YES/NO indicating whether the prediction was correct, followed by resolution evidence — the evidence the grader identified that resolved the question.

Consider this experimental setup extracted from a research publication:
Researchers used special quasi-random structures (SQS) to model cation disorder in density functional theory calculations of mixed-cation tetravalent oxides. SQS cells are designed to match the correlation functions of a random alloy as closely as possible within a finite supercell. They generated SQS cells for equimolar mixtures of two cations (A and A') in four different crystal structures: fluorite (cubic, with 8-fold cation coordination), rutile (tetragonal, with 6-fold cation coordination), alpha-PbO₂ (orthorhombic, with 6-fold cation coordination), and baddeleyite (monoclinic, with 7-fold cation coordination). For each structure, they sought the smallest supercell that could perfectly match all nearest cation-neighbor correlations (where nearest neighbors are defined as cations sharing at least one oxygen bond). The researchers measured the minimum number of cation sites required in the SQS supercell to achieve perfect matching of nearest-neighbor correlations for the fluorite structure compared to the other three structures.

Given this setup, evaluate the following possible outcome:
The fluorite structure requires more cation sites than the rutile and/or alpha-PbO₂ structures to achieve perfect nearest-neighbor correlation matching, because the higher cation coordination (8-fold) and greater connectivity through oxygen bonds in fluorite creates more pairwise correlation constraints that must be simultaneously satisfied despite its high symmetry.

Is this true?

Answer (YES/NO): NO